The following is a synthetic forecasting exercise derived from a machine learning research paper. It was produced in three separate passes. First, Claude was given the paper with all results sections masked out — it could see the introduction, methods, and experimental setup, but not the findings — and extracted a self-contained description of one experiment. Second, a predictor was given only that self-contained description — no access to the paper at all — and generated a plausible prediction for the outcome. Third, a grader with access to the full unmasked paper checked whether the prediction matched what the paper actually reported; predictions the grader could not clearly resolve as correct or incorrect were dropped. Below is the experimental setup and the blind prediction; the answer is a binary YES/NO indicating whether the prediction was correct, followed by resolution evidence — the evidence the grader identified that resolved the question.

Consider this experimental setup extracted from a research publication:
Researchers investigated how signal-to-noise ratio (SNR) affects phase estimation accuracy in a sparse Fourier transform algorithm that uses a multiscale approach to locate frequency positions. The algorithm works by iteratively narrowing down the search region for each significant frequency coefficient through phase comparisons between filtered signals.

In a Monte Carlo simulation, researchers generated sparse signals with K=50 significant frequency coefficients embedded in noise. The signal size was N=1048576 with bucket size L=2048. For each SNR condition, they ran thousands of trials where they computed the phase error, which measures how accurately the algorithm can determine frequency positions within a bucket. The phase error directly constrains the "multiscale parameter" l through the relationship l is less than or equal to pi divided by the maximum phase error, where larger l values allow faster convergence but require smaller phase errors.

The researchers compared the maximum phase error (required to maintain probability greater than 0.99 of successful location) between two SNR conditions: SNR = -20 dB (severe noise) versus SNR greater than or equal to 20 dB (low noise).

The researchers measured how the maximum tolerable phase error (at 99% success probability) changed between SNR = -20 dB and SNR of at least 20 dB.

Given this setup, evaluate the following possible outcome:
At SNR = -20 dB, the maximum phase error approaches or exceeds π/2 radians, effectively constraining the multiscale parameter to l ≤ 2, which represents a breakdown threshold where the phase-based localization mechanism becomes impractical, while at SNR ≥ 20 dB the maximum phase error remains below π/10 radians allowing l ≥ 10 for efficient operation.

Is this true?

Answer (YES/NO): NO